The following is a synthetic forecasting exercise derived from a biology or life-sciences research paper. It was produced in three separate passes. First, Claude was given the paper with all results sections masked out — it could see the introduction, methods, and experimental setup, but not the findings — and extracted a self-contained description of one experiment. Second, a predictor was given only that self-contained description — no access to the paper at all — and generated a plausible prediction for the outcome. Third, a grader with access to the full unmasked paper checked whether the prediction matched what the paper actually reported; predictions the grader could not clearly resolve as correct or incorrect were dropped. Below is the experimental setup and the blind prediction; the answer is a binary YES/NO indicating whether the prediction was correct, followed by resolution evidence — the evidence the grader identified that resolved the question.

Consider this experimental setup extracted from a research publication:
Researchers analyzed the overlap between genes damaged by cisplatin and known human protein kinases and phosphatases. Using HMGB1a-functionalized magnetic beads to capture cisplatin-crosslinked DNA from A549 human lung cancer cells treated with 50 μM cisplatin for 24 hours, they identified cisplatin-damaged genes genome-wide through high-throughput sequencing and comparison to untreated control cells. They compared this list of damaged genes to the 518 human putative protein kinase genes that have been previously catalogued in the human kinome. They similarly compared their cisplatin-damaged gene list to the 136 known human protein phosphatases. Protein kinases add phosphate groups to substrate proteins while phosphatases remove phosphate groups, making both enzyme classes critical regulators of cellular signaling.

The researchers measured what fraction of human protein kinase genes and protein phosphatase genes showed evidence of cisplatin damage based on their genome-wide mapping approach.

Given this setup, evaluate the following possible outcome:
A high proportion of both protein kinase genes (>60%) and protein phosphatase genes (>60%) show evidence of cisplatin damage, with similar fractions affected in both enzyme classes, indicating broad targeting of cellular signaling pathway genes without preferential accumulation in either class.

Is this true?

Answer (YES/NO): NO